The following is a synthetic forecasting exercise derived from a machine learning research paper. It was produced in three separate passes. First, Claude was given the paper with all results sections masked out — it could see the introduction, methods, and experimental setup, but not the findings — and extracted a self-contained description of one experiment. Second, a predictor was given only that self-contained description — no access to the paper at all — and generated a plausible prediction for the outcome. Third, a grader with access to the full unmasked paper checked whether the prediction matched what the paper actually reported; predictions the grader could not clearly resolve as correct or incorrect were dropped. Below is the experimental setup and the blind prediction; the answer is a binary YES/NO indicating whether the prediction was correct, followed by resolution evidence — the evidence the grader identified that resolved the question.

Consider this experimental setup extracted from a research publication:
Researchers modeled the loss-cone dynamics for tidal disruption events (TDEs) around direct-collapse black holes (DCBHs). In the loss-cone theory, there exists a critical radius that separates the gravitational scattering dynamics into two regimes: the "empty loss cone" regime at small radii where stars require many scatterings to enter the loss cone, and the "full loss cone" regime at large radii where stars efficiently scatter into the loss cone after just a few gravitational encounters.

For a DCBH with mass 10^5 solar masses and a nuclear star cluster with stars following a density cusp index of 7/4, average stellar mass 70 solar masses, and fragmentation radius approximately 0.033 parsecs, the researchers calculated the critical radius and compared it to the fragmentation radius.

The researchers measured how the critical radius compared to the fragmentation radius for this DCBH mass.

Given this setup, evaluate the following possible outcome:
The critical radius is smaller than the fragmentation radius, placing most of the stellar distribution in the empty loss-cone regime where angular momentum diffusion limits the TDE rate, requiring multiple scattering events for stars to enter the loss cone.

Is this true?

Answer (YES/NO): NO